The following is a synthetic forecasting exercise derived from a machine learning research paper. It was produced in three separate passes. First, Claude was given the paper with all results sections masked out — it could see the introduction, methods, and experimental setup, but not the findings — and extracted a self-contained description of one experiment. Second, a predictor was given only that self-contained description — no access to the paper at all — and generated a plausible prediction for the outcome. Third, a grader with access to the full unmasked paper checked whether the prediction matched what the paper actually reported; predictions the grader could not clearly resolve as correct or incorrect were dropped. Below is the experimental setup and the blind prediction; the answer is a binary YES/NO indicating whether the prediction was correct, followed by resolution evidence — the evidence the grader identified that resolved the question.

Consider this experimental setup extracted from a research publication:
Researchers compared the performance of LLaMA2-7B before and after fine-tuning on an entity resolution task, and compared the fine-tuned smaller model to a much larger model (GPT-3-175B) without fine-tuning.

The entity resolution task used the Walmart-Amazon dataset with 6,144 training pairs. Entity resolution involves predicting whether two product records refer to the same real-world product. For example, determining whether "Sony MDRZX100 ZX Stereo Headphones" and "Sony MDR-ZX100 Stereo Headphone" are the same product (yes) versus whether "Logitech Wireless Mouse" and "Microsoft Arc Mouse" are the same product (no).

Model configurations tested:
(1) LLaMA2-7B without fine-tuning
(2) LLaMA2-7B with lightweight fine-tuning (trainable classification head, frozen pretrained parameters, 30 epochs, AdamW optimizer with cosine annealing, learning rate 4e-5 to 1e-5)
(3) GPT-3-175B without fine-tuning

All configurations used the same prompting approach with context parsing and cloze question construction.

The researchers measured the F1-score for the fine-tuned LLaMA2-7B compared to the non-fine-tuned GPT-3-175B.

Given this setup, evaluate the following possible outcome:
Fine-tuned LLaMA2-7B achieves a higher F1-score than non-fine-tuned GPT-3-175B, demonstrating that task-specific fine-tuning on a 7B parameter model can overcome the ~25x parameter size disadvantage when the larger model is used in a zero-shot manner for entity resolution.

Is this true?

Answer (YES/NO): YES